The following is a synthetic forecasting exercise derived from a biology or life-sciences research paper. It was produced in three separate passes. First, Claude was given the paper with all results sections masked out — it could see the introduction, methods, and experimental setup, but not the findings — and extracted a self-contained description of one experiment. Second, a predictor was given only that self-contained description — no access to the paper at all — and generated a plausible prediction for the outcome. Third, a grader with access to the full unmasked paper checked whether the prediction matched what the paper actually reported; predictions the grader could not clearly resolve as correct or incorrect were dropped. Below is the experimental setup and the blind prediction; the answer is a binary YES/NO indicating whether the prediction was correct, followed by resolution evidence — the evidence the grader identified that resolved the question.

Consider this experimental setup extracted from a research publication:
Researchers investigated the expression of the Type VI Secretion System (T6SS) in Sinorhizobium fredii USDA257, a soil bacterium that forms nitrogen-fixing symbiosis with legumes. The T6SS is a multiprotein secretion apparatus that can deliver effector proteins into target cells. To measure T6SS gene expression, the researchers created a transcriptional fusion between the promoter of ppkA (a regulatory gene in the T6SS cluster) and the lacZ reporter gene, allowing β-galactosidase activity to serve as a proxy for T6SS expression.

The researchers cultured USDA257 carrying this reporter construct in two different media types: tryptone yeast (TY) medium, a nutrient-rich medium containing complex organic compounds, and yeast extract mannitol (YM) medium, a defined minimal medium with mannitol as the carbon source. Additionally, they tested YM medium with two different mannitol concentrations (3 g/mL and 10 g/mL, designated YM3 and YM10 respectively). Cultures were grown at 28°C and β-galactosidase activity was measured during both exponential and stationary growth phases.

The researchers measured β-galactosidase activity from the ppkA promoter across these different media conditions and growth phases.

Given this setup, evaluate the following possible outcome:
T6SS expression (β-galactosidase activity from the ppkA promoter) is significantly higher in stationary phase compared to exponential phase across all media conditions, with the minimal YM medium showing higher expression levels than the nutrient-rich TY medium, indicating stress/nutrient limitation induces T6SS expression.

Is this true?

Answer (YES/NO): YES